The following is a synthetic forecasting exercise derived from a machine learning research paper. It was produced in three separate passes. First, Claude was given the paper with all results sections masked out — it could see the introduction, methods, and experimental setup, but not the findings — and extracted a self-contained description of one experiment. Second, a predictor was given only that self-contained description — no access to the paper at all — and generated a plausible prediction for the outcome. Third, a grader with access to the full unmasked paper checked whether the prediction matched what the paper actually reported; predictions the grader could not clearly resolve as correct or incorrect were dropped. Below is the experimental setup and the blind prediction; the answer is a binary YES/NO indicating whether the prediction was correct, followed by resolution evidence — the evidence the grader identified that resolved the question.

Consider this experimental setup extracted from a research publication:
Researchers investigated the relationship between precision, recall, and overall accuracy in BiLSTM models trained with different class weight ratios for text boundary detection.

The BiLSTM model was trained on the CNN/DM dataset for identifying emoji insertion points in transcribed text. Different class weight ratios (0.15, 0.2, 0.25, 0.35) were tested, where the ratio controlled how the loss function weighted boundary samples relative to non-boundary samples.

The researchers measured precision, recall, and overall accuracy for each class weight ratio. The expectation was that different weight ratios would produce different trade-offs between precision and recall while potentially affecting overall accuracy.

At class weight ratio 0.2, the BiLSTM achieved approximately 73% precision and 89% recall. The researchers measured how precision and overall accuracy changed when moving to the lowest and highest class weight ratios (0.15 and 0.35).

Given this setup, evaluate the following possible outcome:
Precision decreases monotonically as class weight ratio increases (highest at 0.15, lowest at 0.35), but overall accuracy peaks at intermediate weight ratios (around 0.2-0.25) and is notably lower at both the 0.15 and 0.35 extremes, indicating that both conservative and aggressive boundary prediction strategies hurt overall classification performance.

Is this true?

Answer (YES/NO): NO